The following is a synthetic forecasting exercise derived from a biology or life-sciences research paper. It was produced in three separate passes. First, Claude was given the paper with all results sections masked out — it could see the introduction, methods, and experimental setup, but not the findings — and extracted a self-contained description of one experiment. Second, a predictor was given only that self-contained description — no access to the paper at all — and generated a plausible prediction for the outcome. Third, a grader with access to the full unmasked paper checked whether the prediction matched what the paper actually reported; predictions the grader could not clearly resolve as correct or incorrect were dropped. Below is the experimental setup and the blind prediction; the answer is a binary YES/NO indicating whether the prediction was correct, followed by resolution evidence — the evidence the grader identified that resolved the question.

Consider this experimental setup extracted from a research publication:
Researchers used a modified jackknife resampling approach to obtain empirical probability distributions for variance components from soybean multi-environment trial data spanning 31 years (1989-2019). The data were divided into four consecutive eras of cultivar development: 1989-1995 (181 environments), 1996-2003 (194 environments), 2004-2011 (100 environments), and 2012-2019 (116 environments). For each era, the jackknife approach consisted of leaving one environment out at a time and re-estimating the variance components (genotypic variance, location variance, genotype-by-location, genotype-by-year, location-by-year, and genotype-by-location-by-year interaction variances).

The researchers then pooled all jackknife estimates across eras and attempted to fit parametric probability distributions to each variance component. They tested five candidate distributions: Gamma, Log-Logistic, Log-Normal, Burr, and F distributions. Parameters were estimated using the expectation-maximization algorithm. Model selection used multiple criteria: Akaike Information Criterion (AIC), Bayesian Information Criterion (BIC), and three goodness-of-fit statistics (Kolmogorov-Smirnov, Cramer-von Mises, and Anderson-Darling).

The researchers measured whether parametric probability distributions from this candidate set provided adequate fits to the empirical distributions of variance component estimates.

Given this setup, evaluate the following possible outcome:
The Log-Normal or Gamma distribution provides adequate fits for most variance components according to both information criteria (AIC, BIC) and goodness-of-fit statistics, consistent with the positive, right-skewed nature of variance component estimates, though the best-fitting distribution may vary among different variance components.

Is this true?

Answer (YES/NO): NO